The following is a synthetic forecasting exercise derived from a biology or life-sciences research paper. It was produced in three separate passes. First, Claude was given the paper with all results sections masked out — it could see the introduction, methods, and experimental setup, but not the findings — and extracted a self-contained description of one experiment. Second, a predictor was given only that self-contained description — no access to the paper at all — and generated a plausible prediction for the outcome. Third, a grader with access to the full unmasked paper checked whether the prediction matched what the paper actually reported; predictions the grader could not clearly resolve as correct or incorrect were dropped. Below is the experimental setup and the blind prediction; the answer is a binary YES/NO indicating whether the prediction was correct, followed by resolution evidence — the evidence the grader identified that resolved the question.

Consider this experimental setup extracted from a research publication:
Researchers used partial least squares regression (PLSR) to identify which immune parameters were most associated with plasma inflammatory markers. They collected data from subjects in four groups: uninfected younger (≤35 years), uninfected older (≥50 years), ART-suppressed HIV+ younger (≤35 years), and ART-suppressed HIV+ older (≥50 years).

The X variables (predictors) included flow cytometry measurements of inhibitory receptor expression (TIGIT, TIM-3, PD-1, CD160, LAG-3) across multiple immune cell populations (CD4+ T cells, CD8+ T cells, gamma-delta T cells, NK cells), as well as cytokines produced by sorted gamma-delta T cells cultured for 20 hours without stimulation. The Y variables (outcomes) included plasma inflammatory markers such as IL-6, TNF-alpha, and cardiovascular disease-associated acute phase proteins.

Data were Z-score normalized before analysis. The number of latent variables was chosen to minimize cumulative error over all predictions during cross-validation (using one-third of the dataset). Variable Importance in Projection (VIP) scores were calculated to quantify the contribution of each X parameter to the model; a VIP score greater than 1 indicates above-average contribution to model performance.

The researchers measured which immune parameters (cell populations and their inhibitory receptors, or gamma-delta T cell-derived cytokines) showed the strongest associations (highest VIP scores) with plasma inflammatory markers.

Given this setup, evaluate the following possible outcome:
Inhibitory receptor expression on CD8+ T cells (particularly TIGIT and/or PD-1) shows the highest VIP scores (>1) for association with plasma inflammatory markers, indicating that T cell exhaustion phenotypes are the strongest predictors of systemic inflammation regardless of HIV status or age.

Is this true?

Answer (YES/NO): NO